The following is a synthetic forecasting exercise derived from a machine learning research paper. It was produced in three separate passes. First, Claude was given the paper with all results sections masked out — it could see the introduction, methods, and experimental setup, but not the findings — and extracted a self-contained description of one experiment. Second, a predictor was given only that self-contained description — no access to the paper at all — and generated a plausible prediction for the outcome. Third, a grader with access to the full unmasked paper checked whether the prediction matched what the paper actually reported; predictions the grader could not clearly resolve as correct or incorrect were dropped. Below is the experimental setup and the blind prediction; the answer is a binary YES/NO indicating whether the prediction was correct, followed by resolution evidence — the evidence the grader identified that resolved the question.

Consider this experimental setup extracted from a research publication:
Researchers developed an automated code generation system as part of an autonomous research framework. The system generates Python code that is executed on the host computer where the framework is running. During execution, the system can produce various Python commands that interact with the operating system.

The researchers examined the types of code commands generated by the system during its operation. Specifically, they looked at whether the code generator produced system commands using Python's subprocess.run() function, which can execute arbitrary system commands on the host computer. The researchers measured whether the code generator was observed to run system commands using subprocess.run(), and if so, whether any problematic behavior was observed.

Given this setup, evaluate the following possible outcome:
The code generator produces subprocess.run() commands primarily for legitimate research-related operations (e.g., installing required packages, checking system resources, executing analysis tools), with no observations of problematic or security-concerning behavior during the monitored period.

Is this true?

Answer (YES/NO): NO